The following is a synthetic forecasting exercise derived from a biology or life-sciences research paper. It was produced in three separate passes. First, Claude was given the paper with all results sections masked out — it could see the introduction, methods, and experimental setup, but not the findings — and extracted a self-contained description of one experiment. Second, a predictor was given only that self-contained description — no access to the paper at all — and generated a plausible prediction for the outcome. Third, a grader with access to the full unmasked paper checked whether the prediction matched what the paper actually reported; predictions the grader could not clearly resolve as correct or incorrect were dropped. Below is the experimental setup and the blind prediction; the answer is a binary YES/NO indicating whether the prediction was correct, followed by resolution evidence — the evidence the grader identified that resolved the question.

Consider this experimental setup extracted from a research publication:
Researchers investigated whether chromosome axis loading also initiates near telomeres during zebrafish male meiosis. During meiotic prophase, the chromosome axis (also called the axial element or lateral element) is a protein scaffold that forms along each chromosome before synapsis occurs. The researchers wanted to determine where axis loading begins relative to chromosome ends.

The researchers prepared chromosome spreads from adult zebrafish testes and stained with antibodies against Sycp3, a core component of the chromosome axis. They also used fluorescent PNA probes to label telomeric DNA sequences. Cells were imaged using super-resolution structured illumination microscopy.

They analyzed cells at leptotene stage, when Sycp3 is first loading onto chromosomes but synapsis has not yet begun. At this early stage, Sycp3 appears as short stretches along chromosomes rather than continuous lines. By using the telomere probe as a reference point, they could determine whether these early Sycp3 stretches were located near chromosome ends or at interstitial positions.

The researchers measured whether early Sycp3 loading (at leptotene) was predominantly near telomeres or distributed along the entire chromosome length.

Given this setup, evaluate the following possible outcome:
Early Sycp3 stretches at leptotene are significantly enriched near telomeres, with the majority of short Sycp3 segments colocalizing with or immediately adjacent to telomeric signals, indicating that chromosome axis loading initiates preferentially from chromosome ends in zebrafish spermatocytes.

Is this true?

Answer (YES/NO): YES